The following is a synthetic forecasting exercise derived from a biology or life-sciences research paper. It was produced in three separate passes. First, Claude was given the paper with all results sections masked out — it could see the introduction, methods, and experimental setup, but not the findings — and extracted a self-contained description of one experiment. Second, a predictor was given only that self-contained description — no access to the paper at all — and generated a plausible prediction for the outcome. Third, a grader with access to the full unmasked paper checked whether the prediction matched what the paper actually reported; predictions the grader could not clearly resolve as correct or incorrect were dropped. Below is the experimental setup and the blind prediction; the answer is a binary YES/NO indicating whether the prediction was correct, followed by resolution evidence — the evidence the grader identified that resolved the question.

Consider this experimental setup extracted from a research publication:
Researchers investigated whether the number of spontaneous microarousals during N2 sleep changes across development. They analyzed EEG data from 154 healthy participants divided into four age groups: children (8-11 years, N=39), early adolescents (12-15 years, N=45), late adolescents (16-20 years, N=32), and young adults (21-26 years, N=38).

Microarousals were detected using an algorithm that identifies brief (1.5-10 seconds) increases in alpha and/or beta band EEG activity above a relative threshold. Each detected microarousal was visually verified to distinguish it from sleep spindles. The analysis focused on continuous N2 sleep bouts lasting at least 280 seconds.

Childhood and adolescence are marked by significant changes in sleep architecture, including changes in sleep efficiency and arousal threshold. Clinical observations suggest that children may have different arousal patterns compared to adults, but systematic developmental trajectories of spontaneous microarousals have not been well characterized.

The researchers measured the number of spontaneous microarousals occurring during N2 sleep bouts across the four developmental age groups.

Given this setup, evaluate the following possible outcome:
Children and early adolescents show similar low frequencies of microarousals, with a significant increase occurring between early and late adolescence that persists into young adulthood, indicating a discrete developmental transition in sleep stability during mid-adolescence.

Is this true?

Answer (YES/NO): NO